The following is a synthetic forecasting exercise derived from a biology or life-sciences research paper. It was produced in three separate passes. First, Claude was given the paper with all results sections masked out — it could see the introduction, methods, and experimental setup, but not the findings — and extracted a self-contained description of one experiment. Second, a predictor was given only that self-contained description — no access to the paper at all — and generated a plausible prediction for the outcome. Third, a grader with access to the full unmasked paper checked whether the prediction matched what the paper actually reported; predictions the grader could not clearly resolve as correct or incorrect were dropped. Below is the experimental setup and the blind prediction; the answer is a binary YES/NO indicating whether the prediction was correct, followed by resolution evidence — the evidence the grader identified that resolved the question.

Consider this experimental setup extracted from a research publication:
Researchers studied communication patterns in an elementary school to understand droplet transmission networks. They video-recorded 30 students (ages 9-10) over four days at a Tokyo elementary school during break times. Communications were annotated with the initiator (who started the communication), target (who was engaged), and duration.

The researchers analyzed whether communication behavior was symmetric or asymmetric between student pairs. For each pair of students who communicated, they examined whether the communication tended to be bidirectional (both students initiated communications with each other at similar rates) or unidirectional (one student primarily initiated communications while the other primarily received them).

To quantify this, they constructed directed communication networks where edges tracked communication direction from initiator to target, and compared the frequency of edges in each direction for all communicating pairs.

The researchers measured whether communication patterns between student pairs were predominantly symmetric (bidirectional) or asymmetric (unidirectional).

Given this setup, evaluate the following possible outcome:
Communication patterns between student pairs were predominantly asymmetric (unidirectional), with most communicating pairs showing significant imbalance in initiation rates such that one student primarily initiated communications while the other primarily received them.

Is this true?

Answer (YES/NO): NO